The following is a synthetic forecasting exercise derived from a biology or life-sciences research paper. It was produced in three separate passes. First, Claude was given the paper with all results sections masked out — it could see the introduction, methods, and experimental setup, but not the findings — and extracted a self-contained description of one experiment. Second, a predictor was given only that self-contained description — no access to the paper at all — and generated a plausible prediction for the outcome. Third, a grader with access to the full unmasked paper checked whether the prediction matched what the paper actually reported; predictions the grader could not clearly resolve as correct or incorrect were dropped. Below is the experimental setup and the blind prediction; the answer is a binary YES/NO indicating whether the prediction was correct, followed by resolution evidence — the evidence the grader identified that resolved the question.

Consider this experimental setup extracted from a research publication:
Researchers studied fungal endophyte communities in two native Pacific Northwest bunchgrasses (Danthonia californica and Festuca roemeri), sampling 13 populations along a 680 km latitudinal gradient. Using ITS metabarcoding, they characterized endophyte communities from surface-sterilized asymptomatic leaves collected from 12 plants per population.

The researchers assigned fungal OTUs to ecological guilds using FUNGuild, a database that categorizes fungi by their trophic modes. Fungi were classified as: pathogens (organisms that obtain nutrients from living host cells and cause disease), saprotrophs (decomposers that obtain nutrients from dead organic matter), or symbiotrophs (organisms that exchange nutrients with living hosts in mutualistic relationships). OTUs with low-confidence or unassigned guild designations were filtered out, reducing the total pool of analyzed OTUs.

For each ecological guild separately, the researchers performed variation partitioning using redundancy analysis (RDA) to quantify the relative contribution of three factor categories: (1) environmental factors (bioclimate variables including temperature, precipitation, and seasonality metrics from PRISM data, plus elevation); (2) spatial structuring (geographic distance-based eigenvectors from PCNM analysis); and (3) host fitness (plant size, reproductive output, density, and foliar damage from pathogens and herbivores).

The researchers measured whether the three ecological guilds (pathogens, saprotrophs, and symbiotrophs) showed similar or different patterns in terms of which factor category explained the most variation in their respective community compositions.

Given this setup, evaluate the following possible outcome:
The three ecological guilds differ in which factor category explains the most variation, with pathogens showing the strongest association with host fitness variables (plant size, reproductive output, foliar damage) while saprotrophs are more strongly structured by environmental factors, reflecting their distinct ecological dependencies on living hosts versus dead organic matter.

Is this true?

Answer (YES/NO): NO